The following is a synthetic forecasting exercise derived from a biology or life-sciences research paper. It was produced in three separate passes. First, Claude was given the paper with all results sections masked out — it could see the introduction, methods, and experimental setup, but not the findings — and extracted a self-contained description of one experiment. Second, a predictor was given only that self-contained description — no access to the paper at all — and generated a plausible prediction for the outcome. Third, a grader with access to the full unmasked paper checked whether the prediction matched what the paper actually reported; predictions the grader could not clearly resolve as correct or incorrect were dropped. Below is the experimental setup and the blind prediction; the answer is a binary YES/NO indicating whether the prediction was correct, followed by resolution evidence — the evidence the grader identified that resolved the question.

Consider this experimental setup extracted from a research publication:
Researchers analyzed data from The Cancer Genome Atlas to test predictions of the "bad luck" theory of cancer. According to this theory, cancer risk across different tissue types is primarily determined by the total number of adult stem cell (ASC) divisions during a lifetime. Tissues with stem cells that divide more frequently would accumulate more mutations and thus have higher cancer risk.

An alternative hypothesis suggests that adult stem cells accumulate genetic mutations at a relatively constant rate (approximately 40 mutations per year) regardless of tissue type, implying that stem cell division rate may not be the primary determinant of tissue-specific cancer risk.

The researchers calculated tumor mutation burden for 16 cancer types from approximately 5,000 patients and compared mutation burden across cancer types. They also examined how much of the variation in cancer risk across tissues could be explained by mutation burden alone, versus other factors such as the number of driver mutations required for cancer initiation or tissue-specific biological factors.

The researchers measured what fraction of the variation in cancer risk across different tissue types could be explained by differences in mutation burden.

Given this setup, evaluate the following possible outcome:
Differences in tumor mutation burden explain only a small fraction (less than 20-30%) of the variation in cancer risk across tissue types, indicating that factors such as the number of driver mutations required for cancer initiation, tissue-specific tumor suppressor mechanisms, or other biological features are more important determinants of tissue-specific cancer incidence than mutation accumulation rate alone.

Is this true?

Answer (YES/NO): NO